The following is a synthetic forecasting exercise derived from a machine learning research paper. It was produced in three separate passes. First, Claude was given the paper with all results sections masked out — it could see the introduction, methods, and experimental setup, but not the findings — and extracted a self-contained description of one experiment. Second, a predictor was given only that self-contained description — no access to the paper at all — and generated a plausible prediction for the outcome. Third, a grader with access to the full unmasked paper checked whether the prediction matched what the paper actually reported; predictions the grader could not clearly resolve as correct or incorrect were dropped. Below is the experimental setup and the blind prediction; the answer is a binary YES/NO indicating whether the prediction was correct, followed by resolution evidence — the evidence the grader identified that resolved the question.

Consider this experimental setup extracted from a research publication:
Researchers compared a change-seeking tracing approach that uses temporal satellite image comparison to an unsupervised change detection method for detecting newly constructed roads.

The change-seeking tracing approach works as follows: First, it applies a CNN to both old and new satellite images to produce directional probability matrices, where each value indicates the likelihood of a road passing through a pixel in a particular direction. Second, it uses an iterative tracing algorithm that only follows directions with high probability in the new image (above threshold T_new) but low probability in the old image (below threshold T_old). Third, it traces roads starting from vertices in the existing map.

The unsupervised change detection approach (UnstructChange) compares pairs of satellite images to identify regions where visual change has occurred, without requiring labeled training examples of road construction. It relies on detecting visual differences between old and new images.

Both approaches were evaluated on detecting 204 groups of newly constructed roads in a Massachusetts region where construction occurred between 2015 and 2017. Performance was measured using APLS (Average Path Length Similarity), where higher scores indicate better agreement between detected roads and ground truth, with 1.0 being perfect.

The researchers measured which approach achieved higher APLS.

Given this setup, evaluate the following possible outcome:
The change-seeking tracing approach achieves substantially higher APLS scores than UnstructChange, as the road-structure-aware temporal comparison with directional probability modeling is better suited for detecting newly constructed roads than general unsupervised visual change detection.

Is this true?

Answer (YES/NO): NO